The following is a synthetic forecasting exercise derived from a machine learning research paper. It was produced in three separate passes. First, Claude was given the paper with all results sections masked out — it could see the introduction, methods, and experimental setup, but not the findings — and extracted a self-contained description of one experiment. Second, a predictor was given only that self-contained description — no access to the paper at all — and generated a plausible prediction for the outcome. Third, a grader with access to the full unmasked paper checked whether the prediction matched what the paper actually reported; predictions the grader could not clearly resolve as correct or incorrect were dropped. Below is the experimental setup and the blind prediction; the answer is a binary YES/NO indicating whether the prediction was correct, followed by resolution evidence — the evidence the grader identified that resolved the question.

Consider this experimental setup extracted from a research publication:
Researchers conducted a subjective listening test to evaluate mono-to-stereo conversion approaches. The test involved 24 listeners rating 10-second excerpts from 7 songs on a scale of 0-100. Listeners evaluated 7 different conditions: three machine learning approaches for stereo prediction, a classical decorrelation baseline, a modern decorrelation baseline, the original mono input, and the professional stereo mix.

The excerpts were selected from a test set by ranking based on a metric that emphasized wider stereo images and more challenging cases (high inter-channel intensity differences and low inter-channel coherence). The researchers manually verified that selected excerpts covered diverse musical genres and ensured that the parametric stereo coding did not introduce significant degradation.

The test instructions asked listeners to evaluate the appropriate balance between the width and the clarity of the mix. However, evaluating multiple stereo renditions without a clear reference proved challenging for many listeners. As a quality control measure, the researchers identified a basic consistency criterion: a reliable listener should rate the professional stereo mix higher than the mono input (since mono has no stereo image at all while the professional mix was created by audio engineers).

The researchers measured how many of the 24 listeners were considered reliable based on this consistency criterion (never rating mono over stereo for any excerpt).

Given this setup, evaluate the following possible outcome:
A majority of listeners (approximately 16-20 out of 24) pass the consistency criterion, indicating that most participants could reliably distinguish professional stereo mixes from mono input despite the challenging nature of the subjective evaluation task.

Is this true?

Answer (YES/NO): NO